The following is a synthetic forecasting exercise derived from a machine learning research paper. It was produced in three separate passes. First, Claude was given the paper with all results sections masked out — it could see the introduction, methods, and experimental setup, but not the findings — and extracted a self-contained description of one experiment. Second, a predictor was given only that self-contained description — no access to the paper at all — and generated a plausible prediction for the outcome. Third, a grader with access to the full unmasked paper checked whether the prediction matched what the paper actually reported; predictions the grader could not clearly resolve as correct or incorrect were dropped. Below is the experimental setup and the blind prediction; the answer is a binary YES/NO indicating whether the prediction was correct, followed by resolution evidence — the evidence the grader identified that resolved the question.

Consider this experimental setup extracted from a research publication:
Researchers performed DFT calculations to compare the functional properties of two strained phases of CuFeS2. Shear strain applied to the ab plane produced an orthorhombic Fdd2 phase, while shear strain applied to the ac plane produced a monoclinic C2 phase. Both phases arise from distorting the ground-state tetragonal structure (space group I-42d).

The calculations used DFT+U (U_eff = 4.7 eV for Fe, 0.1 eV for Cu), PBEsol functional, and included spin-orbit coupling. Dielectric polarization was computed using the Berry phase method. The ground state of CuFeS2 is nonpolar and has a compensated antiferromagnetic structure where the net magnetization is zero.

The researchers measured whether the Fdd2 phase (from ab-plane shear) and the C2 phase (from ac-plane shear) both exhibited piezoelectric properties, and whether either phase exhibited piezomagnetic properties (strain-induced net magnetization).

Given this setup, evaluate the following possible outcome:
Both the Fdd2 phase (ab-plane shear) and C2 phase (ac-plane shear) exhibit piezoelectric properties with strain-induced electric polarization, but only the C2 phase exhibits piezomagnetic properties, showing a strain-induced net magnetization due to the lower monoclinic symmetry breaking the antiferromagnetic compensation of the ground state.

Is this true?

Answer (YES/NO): YES